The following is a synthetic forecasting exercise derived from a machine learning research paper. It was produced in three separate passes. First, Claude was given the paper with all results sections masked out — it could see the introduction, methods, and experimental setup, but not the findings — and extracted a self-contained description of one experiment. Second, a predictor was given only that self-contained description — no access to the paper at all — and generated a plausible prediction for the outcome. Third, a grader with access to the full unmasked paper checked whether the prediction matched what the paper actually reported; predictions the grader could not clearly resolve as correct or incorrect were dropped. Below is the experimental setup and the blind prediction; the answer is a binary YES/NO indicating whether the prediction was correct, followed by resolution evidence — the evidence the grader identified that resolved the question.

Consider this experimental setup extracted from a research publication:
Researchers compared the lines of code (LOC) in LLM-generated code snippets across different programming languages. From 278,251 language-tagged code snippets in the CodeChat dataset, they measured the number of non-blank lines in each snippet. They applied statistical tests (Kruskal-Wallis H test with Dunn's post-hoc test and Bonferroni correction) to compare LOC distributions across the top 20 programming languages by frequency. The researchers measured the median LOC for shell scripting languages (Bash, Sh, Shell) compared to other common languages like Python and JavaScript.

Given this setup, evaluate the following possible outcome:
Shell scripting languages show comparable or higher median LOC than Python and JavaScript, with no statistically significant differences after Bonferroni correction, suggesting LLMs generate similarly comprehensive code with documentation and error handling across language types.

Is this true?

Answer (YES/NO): NO